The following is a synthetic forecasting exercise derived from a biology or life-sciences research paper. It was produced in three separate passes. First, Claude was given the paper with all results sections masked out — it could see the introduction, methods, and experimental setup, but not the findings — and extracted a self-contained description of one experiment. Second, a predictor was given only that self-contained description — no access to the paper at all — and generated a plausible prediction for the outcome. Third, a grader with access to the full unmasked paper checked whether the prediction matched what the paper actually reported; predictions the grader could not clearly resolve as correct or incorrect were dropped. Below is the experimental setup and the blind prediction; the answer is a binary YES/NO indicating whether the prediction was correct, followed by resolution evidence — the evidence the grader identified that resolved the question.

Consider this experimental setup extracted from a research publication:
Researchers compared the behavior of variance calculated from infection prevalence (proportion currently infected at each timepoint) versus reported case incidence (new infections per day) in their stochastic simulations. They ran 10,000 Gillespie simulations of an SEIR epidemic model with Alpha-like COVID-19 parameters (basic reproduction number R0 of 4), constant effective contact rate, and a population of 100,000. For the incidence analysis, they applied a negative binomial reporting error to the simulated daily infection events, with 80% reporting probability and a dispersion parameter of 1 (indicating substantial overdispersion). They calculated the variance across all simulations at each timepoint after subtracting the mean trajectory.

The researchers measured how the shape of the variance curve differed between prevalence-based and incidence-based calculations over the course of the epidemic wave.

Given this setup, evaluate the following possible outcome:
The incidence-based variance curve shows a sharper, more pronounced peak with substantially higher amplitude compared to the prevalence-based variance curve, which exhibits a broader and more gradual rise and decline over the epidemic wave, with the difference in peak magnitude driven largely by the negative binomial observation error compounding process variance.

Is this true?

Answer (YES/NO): NO